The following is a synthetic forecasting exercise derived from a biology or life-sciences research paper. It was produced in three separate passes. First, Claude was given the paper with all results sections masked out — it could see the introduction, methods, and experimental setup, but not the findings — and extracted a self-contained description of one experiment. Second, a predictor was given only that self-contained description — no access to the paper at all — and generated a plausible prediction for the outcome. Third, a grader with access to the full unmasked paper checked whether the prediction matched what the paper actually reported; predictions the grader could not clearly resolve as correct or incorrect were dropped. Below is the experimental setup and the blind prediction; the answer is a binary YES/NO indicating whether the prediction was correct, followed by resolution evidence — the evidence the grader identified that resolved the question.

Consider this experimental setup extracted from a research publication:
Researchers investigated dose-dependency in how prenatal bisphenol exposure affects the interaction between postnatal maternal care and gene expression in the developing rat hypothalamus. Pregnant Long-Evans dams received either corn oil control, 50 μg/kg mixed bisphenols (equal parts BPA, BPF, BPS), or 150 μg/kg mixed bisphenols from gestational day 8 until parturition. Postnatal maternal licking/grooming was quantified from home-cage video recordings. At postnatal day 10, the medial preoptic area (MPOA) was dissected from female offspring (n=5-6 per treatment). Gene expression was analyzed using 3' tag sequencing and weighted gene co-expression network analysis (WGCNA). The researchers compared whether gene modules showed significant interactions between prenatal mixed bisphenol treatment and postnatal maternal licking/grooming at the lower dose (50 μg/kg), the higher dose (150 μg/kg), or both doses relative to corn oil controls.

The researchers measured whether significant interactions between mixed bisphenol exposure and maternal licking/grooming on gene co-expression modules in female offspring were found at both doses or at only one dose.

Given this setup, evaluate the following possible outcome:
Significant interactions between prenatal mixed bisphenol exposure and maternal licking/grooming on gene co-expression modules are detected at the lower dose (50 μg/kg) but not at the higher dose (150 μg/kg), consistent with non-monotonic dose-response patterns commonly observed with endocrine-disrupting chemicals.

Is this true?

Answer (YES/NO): NO